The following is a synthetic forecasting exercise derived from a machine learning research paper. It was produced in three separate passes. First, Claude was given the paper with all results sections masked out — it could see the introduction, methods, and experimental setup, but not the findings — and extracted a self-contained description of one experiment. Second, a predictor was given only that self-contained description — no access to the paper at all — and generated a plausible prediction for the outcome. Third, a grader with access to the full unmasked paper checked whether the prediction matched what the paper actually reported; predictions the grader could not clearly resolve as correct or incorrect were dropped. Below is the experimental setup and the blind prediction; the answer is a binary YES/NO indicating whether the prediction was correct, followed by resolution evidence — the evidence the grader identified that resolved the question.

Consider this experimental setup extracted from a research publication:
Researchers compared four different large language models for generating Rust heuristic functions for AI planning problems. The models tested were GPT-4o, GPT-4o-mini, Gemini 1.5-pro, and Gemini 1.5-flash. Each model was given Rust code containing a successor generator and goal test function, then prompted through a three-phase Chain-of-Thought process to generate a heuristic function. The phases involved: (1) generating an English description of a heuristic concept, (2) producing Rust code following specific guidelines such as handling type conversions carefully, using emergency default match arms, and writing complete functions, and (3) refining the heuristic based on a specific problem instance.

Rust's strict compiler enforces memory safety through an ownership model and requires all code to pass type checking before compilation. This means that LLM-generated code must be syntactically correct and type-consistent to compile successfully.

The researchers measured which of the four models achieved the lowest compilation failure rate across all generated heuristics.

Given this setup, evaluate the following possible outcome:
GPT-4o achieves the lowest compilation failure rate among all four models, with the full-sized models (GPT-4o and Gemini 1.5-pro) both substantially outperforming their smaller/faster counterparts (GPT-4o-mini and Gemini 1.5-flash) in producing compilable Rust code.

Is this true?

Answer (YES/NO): NO